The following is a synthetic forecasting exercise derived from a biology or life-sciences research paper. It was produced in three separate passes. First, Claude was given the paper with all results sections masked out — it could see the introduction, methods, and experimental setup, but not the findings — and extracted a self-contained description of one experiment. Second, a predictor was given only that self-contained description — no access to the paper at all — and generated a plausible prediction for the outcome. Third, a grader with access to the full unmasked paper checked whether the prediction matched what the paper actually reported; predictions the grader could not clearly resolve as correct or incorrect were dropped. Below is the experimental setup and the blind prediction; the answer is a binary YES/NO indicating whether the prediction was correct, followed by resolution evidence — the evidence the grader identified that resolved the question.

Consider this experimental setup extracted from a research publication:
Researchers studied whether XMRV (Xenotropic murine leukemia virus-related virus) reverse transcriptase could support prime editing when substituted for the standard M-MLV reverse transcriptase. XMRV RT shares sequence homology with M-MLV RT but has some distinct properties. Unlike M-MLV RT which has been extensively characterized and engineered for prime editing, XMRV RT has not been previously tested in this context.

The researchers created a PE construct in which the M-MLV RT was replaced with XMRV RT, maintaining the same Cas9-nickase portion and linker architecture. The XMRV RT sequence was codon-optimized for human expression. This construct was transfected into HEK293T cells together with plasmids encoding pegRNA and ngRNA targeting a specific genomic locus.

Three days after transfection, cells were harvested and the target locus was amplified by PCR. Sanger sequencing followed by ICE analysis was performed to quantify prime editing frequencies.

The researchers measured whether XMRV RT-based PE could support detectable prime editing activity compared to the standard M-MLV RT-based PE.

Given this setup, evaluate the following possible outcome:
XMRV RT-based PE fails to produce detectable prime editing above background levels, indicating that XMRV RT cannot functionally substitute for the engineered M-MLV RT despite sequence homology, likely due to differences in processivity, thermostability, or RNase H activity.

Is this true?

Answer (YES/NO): NO